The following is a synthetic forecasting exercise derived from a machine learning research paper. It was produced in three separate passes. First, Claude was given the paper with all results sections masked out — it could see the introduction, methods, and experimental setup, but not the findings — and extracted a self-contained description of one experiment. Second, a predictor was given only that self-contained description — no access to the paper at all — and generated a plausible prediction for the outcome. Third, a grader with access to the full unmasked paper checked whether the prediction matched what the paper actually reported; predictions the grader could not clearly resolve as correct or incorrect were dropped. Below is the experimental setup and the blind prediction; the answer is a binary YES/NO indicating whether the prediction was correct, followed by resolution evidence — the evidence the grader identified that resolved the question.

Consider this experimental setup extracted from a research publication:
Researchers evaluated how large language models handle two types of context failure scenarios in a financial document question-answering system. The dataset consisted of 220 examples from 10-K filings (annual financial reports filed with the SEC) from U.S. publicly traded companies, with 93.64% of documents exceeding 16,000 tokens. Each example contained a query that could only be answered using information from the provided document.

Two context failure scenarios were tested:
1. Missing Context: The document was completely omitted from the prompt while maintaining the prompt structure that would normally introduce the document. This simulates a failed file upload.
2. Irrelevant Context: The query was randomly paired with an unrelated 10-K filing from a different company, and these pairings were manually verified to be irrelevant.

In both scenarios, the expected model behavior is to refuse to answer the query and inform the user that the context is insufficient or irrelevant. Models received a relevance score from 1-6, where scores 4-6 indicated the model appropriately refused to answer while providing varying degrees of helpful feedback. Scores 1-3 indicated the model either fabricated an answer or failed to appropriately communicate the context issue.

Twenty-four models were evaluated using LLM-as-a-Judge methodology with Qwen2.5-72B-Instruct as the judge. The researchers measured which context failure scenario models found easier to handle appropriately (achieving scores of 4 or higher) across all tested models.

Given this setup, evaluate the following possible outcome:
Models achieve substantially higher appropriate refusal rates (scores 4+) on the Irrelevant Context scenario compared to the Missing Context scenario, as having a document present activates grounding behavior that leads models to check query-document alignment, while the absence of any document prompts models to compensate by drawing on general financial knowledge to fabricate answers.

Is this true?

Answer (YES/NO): YES